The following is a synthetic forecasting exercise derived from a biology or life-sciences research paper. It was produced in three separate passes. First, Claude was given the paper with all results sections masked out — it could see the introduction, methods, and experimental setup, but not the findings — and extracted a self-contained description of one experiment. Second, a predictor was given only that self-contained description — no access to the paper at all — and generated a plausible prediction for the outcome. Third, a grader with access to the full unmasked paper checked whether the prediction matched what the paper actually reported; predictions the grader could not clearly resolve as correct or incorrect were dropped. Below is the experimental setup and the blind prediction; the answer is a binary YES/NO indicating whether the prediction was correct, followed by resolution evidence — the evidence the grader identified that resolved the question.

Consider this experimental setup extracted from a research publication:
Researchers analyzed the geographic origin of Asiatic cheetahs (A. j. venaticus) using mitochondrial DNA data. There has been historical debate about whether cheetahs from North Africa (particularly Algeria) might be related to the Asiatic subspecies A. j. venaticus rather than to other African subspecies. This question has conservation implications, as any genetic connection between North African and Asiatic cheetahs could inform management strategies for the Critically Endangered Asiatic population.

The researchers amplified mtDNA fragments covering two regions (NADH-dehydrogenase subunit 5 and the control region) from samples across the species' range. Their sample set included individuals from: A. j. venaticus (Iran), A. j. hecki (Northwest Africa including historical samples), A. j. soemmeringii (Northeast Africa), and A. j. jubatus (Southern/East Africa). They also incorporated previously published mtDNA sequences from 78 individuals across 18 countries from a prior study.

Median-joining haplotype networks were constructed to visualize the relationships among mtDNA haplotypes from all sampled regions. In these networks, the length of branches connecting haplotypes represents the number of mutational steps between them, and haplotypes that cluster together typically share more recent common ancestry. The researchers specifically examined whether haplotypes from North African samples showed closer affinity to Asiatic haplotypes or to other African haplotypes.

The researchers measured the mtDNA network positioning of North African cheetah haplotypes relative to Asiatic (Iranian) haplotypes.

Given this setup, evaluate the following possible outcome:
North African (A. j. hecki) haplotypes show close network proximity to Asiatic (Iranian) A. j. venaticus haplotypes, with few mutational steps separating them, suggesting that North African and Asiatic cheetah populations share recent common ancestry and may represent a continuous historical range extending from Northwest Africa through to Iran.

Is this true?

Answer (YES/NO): NO